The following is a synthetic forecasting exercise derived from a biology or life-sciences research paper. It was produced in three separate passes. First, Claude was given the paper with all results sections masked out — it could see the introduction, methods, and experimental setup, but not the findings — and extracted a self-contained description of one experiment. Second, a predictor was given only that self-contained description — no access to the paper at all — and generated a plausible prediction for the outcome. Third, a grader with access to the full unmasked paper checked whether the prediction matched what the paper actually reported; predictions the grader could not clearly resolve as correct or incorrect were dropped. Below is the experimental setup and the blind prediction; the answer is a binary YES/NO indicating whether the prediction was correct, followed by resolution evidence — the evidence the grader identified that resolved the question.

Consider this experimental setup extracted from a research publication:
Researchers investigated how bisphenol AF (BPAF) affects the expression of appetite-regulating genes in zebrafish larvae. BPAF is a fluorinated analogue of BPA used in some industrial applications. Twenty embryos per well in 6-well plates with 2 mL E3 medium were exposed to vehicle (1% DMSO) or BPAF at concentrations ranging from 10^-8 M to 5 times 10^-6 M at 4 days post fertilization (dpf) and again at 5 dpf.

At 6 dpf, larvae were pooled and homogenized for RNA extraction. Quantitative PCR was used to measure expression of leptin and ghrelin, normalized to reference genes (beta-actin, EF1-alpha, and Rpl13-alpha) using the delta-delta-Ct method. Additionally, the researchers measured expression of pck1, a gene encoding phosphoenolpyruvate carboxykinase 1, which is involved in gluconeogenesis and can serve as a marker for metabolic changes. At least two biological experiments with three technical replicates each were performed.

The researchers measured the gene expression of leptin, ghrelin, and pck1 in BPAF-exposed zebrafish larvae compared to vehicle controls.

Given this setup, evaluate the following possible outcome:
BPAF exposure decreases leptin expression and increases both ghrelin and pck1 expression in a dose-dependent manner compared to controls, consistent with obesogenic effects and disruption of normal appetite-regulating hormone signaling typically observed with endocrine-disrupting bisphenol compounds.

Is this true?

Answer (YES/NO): NO